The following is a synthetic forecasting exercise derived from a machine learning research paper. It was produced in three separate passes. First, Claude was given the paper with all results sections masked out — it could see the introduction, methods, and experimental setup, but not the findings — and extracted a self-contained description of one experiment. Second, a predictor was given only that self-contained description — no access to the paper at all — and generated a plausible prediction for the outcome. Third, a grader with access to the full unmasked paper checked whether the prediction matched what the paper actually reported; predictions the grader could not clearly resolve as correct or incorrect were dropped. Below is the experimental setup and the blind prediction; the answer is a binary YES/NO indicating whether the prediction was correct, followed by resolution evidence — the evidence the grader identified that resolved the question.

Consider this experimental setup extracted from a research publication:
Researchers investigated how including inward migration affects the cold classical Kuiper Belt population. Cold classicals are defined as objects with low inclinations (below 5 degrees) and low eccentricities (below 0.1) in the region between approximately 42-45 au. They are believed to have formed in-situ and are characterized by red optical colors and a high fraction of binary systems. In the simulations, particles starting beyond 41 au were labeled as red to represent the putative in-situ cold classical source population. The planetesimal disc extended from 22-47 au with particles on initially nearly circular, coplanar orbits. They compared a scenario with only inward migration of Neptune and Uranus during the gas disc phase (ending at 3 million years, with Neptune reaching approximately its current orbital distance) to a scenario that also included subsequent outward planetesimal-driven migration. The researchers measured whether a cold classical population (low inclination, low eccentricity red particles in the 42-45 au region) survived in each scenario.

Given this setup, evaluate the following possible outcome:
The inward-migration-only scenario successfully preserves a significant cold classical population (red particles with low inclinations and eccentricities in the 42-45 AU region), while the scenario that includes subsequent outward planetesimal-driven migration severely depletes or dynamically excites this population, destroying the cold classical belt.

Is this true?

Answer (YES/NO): NO